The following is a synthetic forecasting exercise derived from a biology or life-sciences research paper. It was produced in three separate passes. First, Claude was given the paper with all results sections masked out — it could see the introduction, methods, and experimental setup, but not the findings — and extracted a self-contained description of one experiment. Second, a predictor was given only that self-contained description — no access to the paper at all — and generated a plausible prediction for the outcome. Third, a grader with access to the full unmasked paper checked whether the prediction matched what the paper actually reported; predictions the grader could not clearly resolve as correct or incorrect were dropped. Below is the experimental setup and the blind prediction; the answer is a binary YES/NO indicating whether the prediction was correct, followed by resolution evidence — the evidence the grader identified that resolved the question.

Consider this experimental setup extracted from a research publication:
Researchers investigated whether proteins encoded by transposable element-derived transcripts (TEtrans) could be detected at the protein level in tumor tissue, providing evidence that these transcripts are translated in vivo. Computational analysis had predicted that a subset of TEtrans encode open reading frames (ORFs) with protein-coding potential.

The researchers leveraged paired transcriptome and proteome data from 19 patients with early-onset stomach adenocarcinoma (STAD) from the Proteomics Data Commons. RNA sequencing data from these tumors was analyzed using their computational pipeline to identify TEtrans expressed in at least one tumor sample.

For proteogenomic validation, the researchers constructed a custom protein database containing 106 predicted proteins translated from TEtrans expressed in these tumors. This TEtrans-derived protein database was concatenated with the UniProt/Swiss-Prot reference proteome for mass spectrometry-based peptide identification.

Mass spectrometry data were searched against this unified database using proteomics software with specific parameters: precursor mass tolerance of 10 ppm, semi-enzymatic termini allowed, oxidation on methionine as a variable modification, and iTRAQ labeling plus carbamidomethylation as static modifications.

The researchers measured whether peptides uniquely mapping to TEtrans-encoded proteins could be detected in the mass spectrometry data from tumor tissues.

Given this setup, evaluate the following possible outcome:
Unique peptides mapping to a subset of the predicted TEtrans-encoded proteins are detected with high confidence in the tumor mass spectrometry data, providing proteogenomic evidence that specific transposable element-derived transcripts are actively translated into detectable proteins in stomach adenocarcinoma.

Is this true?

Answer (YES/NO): YES